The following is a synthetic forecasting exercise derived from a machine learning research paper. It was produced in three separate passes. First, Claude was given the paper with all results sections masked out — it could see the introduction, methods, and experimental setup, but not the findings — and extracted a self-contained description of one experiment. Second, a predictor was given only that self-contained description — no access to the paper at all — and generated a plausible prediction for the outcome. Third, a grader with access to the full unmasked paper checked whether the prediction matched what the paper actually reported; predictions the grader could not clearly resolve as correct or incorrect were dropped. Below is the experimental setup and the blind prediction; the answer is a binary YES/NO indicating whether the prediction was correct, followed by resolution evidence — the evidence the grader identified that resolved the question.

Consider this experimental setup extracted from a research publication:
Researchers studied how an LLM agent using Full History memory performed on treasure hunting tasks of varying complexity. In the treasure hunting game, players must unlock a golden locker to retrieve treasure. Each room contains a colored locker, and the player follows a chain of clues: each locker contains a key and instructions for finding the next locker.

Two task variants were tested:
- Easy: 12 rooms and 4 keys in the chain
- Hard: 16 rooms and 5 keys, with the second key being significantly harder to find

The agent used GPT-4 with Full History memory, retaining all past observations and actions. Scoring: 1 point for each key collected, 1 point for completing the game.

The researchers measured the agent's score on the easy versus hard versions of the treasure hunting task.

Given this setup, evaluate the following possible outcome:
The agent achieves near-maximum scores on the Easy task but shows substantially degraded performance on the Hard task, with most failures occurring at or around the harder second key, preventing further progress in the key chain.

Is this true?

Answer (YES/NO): NO